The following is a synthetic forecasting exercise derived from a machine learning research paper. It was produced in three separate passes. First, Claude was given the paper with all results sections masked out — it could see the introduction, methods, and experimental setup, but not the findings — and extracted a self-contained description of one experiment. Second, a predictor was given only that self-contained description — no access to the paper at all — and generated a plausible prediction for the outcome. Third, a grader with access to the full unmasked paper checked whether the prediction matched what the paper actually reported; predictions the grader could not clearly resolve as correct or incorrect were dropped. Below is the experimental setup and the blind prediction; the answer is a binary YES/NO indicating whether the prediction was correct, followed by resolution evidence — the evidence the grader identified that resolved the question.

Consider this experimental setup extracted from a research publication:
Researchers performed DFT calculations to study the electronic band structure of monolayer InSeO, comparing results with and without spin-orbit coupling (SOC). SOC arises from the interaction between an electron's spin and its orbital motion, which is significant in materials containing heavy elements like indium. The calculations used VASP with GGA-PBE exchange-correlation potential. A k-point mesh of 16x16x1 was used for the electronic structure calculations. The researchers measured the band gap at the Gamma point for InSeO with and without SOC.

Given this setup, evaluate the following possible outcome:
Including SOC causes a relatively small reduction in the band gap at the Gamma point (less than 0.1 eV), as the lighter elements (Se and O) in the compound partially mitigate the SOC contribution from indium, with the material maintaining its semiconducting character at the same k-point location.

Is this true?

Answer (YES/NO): NO